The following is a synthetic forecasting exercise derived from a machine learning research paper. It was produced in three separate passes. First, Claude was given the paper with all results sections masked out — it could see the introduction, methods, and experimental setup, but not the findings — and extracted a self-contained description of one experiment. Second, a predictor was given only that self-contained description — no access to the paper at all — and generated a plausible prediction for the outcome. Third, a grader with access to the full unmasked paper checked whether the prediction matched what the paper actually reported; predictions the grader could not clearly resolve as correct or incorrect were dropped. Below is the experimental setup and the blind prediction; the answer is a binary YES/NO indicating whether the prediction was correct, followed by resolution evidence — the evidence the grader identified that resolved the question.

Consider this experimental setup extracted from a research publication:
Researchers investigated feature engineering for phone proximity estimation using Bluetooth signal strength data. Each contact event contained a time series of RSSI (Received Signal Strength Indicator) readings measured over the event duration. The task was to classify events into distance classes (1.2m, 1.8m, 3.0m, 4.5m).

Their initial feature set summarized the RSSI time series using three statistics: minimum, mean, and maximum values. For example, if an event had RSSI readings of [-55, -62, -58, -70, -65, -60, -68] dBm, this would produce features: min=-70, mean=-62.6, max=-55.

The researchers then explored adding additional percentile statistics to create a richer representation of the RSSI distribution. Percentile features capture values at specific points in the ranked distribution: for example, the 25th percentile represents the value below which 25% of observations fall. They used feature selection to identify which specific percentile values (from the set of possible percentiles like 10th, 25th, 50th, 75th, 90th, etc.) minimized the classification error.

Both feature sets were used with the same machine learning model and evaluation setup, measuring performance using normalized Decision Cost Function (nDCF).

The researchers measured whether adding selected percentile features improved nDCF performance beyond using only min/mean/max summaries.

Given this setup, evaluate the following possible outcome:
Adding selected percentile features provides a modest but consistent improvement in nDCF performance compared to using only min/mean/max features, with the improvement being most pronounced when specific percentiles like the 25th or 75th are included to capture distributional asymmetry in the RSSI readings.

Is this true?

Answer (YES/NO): NO